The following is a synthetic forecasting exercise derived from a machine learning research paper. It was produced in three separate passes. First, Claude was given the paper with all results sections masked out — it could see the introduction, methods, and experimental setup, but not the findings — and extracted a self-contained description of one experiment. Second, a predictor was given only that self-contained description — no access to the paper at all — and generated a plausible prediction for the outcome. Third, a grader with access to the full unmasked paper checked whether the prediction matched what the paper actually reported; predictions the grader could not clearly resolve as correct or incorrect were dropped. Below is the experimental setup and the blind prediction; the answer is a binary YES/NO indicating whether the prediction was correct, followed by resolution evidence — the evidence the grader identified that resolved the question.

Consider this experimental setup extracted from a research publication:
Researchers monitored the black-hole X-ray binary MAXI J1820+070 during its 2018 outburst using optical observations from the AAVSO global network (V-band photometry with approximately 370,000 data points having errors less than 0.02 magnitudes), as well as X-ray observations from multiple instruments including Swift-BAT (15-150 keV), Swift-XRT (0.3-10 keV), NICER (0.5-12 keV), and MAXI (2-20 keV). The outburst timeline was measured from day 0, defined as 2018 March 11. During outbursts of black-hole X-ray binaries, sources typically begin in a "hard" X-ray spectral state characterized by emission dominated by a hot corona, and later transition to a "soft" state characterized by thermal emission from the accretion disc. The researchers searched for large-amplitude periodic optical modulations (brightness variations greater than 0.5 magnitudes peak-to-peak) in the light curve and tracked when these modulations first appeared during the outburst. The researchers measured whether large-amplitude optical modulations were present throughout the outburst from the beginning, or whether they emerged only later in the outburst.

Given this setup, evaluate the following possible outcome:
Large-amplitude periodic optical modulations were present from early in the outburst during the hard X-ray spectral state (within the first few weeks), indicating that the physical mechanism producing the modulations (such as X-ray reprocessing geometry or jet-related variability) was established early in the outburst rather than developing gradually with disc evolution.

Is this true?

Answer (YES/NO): NO